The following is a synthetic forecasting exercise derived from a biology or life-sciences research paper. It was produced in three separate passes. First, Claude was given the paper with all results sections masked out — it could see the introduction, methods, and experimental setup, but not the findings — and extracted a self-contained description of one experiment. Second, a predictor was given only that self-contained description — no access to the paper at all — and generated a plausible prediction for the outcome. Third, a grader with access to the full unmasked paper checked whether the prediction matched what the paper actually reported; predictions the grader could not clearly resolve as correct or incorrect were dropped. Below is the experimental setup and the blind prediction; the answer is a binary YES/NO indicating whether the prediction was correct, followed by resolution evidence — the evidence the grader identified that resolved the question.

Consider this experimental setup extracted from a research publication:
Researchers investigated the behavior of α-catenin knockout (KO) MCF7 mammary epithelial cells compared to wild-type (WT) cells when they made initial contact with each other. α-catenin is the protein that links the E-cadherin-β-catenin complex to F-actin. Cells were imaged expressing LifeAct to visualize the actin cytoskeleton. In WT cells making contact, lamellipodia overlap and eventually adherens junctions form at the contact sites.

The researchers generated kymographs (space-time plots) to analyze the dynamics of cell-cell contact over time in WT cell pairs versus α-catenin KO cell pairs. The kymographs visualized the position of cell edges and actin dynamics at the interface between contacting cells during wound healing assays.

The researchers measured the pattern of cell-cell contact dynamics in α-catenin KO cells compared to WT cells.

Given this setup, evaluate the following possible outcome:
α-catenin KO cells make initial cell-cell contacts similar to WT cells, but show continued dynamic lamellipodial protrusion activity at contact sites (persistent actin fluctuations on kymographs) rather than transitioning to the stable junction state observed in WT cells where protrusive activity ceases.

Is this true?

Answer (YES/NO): NO